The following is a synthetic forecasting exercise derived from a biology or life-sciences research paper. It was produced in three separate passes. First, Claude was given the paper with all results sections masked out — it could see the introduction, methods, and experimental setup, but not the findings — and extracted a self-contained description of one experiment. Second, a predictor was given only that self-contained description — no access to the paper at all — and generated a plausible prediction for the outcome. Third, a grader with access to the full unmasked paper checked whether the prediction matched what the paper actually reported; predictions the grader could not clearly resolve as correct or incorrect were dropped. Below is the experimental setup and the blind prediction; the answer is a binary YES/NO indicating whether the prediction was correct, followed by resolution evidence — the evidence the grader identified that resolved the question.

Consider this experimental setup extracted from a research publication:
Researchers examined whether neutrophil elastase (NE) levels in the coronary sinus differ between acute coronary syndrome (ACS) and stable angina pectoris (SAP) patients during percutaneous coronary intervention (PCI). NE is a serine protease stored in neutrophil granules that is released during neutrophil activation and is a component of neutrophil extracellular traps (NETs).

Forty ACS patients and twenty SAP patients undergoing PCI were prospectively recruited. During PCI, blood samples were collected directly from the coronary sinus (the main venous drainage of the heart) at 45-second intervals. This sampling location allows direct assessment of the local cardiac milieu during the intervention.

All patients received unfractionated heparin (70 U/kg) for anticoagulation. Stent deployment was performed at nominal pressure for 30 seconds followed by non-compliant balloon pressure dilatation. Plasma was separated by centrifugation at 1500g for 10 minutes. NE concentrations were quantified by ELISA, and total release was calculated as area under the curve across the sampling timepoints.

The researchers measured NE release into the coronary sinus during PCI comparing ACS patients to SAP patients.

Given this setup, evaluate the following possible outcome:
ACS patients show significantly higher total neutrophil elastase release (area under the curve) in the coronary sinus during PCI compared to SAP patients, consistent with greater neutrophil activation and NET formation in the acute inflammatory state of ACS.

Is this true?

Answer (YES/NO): YES